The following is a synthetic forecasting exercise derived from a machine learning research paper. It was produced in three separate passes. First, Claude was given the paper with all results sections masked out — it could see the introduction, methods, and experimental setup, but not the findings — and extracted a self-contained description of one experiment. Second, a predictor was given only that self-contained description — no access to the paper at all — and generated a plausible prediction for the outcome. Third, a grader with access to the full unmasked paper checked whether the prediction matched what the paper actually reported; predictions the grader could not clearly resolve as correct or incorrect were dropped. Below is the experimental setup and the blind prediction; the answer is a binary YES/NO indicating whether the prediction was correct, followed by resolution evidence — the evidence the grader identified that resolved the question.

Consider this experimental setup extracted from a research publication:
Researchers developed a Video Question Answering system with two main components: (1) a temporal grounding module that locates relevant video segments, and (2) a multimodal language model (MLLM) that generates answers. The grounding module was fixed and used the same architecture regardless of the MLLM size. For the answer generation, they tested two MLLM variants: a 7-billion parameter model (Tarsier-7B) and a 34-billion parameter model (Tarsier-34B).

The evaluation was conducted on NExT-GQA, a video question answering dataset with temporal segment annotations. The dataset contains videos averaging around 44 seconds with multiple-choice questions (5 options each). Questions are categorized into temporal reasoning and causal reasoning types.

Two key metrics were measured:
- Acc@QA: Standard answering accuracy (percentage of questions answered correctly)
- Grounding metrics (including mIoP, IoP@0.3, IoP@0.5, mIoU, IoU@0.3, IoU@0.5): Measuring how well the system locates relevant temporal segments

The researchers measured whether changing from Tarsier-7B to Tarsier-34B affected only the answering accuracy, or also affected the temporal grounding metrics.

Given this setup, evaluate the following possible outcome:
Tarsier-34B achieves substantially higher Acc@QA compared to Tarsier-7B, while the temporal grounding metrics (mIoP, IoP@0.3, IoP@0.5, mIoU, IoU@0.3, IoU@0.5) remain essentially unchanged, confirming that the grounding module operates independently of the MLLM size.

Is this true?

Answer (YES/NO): YES